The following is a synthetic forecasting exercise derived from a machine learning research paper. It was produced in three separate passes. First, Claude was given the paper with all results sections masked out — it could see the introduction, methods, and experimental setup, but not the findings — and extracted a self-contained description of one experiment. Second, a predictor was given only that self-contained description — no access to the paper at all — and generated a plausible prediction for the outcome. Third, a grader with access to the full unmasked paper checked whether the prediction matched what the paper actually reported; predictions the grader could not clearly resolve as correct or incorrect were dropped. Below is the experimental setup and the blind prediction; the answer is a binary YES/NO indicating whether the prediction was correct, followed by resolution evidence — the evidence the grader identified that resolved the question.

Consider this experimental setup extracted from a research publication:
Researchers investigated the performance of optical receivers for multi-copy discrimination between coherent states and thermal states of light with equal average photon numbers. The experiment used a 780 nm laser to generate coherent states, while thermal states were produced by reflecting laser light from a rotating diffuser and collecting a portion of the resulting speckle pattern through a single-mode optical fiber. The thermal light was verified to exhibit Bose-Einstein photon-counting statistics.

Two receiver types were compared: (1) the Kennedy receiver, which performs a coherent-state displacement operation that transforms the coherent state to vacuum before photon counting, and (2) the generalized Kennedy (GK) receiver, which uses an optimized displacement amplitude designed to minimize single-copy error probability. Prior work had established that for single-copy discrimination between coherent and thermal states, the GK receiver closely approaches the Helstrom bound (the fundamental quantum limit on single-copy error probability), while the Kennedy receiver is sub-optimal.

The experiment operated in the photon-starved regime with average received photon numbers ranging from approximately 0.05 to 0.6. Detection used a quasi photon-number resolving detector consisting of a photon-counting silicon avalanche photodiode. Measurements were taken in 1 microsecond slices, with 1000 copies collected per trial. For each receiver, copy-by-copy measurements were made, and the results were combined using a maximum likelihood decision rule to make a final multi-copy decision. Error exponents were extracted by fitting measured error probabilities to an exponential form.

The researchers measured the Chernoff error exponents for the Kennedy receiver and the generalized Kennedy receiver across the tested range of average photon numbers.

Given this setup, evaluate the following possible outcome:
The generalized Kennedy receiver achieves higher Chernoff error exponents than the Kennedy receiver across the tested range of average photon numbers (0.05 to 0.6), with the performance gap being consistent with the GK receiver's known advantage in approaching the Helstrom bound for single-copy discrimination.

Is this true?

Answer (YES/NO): NO